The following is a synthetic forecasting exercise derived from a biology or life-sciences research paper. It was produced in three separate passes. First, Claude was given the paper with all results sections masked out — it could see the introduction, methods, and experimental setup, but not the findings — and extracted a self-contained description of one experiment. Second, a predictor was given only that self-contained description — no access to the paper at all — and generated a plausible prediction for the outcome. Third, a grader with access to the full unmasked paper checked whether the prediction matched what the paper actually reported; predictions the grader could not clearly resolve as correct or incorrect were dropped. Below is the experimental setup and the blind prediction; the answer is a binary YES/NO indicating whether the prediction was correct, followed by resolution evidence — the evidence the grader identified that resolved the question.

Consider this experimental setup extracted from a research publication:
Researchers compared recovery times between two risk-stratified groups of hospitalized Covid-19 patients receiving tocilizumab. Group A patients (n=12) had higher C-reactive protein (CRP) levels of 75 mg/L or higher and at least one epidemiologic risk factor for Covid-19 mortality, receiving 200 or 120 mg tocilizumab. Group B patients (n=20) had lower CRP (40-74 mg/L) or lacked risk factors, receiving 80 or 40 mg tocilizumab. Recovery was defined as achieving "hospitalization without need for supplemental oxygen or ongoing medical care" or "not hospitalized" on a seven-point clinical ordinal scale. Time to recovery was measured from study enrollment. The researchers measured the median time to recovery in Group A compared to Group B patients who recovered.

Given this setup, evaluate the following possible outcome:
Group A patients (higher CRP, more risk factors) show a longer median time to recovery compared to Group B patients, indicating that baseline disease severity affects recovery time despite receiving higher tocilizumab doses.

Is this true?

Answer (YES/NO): YES